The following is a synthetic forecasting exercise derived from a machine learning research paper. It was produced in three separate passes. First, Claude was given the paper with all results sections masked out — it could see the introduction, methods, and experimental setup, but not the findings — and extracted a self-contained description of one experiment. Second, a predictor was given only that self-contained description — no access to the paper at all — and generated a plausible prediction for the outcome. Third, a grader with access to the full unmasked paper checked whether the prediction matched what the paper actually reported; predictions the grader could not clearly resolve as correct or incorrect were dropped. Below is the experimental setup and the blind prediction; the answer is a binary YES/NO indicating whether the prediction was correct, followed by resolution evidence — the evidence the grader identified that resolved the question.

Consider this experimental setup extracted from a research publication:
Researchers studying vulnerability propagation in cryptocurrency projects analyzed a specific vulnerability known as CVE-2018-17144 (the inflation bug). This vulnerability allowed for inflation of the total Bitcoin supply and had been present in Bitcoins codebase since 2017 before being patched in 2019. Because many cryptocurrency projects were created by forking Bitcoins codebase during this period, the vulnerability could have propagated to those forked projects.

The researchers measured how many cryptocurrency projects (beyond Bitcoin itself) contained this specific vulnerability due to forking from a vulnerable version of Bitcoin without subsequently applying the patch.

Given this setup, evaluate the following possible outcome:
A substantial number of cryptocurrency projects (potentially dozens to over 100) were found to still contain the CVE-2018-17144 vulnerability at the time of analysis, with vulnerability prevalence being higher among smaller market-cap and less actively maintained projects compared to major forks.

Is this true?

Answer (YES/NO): YES